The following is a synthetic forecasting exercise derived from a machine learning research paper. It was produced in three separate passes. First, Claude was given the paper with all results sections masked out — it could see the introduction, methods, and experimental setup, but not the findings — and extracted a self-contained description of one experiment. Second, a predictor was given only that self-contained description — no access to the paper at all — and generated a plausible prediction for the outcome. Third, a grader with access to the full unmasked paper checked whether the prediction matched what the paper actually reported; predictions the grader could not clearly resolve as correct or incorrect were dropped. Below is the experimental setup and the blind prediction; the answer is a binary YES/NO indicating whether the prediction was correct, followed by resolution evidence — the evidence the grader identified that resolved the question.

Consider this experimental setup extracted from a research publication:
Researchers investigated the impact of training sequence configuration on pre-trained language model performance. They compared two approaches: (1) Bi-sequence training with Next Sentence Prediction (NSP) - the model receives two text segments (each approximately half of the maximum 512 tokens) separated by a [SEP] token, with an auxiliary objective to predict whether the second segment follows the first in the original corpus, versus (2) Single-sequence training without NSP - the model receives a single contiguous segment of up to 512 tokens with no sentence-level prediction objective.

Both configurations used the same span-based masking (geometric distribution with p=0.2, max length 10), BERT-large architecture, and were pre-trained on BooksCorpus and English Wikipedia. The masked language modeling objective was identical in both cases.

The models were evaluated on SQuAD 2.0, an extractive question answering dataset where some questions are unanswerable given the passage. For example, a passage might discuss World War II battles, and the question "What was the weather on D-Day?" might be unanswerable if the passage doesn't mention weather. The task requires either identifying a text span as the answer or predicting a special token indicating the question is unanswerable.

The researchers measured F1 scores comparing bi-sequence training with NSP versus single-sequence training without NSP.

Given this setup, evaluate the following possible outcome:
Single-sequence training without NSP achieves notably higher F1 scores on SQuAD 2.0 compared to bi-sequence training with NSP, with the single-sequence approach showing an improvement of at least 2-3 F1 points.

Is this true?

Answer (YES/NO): NO